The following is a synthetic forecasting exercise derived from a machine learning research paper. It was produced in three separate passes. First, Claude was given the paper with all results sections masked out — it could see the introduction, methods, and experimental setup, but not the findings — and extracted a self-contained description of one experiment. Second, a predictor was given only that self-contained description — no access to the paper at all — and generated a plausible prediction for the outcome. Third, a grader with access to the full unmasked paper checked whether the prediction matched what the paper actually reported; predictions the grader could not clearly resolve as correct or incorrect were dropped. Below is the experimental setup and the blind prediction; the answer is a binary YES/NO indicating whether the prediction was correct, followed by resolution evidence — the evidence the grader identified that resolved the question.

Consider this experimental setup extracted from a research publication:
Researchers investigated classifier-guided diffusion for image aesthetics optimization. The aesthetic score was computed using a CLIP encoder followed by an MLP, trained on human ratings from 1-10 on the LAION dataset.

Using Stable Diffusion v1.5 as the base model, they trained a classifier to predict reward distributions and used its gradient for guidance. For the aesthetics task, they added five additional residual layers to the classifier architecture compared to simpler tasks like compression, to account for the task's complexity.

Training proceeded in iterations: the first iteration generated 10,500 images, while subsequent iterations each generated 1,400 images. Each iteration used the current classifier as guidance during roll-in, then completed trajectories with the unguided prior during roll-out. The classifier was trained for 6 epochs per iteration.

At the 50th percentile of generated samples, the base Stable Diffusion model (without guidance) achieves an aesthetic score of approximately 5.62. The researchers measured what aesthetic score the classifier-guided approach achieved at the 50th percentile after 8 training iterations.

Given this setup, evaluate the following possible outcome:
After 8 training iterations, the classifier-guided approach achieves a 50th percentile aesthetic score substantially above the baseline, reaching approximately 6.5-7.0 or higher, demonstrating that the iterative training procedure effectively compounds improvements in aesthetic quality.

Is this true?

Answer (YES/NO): NO